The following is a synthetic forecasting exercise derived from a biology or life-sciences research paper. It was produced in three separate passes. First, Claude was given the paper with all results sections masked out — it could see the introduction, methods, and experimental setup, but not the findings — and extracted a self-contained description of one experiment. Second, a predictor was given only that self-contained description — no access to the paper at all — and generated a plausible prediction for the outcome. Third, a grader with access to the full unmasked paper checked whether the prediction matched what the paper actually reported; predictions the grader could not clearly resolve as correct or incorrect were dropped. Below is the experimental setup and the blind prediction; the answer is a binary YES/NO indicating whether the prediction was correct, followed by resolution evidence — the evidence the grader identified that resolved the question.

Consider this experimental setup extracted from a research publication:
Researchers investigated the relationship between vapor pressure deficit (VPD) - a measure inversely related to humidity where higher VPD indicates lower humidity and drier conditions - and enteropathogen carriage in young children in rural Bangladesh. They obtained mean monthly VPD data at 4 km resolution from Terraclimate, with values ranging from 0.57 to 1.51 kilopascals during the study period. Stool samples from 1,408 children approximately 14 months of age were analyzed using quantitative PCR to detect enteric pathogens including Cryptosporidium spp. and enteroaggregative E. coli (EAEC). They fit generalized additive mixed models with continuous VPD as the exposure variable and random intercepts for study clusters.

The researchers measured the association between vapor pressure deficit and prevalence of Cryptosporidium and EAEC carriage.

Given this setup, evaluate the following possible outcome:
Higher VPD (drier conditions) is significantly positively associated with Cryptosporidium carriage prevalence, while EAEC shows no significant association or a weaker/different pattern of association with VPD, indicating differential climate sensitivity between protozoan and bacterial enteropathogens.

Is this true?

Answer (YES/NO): NO